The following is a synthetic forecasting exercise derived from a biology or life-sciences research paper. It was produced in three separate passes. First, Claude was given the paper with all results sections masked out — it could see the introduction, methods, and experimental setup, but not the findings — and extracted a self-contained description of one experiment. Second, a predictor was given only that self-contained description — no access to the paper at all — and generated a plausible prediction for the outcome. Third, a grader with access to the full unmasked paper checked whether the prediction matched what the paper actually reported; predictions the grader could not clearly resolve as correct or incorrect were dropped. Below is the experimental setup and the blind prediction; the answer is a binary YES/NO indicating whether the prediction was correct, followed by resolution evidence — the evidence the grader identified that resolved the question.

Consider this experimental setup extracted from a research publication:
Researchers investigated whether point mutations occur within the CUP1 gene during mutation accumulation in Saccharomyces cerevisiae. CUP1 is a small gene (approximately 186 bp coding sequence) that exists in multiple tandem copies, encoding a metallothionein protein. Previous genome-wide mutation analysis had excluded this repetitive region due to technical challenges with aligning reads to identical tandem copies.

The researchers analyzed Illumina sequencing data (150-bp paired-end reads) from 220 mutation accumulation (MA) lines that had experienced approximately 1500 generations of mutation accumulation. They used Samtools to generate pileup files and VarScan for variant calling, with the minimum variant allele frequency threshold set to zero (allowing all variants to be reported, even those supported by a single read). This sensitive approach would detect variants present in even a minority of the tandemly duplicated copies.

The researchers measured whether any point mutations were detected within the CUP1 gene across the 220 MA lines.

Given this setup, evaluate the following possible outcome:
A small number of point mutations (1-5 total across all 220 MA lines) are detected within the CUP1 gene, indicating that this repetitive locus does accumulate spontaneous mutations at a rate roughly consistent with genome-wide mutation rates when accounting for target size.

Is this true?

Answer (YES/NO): NO